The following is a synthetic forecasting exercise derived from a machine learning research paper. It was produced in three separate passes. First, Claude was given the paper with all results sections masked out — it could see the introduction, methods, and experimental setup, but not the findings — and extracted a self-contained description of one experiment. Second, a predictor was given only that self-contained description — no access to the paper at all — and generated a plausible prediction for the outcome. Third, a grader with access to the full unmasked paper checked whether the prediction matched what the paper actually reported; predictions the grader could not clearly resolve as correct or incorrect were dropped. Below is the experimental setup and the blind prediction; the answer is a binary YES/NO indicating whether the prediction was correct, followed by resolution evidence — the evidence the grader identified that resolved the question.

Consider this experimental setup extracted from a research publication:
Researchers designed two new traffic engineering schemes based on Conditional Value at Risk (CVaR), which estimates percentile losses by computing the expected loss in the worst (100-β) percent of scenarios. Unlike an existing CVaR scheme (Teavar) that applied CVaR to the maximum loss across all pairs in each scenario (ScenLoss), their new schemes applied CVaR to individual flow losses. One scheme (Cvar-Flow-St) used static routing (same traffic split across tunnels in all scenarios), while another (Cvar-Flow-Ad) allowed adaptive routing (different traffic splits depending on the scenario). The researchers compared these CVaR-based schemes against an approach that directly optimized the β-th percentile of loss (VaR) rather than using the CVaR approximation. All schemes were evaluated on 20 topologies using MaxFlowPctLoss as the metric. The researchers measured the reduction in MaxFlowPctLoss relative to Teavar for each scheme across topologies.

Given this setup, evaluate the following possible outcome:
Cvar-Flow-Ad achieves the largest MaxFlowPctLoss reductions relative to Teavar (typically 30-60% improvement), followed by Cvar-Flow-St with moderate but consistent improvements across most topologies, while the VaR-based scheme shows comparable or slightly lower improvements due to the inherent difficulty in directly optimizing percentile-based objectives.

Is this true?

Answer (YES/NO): NO